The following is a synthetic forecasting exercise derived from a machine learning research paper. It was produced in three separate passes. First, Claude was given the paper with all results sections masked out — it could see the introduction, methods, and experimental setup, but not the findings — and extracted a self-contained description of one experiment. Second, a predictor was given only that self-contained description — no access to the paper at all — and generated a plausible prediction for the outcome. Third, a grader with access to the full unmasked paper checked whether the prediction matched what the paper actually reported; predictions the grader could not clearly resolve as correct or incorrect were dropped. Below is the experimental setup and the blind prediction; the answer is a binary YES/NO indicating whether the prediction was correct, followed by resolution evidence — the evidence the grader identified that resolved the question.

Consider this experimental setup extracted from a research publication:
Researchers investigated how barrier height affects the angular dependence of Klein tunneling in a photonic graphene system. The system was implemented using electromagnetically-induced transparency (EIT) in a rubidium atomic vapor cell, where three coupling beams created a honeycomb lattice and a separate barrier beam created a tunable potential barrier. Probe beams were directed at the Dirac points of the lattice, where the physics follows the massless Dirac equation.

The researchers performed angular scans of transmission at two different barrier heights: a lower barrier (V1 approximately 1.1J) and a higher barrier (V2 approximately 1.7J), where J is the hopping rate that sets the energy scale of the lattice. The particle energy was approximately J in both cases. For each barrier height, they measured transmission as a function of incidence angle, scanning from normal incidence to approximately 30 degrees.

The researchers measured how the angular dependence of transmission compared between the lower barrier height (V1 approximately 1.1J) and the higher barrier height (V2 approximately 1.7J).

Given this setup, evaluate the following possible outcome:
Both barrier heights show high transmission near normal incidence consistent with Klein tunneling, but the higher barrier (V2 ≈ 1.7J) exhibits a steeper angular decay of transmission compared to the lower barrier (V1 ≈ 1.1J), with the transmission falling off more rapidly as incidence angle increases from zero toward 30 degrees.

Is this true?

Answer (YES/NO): NO